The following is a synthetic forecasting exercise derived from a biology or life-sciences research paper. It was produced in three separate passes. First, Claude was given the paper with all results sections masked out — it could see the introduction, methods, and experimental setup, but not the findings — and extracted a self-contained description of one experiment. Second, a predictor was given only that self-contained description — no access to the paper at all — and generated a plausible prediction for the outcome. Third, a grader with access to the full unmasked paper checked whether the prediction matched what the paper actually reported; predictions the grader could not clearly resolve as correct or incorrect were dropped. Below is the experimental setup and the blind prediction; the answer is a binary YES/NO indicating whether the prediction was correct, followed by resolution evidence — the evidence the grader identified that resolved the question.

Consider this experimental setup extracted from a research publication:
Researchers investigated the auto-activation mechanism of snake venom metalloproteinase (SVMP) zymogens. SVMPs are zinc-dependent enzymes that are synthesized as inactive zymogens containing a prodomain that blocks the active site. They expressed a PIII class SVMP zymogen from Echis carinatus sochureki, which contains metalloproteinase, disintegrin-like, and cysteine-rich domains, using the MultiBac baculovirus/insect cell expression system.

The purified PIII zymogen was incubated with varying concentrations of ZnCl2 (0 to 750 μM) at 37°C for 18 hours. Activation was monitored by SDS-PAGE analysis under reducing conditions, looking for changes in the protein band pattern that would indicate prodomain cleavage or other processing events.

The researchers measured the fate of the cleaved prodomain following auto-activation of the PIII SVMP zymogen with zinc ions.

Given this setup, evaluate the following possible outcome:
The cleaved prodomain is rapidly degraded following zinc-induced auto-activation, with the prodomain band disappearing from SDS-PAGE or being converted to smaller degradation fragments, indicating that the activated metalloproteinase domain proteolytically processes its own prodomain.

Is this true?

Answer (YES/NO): YES